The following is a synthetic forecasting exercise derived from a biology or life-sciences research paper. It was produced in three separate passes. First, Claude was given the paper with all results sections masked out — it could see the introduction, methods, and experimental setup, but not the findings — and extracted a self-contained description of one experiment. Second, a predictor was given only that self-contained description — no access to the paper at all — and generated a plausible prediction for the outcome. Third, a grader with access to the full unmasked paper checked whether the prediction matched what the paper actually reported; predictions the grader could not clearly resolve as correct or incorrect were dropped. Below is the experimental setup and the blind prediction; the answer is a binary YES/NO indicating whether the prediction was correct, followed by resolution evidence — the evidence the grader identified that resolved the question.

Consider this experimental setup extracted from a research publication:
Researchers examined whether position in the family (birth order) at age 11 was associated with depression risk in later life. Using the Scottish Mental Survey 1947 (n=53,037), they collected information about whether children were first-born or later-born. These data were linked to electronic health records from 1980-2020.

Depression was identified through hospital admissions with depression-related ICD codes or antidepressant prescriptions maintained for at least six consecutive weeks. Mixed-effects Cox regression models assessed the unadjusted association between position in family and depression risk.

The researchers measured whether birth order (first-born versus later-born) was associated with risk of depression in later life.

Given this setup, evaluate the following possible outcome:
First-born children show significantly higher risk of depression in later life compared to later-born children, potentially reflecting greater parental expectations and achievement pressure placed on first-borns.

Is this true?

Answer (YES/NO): NO